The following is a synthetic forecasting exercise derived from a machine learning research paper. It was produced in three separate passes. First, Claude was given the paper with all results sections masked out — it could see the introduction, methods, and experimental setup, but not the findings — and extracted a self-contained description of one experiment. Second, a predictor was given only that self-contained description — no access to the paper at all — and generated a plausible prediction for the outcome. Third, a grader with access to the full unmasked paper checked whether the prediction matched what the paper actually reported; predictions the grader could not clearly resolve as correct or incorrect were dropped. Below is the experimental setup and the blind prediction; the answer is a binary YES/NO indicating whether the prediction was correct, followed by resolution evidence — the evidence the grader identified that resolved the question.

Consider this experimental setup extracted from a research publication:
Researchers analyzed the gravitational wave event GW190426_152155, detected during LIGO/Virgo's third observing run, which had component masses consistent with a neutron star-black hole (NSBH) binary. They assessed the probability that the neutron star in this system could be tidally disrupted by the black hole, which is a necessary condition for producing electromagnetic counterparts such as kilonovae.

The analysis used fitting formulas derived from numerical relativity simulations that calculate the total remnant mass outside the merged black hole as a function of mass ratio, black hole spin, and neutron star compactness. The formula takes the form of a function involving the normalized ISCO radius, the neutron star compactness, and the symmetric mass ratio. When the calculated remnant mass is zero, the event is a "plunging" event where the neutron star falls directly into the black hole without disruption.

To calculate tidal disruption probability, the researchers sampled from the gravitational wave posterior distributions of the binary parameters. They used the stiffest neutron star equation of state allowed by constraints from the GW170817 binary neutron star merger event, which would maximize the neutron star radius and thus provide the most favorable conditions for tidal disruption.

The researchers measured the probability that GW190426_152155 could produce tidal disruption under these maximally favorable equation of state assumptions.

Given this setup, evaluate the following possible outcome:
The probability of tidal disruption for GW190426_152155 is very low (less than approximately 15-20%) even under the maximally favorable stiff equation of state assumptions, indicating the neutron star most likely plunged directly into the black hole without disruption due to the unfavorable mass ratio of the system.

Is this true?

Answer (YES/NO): NO